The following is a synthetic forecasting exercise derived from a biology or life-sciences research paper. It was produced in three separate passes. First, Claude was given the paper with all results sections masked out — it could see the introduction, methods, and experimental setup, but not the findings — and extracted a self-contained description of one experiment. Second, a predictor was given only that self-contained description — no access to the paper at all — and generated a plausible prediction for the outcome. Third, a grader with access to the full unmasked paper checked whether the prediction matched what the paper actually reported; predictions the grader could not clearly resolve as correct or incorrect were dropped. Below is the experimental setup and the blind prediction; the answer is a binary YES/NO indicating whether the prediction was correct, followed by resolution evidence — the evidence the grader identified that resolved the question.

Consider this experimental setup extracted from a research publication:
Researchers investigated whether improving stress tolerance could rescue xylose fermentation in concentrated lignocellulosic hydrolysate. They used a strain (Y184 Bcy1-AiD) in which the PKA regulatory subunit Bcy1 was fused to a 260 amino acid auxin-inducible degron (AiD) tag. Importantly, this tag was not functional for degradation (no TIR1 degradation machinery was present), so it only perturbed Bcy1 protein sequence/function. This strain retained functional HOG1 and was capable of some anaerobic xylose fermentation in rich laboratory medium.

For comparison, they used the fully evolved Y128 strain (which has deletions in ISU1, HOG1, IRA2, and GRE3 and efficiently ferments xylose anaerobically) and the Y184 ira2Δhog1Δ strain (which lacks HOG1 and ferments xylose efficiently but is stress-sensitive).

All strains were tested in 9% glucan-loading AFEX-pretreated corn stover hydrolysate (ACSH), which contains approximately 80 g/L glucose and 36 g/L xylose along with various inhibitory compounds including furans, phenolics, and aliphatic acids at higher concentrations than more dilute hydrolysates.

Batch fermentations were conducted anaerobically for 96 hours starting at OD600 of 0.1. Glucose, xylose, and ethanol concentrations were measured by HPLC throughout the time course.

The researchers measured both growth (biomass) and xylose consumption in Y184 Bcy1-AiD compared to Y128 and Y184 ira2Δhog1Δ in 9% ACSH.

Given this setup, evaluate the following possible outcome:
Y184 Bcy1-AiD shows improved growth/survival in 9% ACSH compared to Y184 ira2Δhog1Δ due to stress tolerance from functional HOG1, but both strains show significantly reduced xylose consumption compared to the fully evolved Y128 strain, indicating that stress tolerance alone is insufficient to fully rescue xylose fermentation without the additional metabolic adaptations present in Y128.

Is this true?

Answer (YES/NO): NO